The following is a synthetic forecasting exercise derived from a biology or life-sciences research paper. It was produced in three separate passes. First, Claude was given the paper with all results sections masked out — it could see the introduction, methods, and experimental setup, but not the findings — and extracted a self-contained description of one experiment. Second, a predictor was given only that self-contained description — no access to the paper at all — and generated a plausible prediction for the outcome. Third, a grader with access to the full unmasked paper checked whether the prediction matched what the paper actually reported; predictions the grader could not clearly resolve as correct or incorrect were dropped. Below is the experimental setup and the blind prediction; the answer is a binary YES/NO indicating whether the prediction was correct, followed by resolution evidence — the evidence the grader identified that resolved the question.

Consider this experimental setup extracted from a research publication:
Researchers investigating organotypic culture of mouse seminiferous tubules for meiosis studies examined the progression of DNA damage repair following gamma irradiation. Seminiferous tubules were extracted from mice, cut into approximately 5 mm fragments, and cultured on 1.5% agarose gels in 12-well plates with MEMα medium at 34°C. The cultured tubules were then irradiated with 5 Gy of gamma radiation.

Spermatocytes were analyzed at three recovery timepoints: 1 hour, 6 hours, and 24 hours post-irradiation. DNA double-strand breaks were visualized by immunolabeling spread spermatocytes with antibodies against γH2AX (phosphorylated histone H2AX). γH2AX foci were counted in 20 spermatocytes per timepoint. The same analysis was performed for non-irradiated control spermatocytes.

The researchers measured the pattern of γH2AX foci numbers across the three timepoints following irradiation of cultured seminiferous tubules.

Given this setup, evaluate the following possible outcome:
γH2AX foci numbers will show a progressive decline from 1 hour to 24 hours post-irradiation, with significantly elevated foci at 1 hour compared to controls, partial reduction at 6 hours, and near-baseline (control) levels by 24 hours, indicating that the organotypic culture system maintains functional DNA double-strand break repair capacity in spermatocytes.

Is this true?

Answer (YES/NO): NO